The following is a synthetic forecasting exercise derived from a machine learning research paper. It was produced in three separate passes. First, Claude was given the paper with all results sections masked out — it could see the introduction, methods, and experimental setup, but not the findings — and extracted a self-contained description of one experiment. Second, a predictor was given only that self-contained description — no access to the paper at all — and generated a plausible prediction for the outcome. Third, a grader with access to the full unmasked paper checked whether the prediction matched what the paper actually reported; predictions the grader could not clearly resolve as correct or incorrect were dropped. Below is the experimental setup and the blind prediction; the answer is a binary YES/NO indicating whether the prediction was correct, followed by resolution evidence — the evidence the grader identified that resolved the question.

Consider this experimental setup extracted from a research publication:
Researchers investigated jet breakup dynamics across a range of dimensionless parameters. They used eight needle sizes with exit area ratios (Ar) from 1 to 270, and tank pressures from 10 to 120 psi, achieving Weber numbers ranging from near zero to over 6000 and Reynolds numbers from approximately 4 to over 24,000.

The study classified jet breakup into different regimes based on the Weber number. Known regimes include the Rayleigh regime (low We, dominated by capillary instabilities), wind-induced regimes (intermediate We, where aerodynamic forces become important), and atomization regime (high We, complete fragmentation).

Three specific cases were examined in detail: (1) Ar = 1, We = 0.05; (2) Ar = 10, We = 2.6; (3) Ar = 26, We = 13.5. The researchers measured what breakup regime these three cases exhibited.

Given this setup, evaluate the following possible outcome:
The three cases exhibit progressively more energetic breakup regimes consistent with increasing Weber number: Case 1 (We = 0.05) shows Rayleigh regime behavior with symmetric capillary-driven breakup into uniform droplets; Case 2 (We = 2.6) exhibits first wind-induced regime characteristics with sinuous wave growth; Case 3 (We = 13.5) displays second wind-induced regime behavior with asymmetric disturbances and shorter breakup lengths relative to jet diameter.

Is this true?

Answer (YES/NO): NO